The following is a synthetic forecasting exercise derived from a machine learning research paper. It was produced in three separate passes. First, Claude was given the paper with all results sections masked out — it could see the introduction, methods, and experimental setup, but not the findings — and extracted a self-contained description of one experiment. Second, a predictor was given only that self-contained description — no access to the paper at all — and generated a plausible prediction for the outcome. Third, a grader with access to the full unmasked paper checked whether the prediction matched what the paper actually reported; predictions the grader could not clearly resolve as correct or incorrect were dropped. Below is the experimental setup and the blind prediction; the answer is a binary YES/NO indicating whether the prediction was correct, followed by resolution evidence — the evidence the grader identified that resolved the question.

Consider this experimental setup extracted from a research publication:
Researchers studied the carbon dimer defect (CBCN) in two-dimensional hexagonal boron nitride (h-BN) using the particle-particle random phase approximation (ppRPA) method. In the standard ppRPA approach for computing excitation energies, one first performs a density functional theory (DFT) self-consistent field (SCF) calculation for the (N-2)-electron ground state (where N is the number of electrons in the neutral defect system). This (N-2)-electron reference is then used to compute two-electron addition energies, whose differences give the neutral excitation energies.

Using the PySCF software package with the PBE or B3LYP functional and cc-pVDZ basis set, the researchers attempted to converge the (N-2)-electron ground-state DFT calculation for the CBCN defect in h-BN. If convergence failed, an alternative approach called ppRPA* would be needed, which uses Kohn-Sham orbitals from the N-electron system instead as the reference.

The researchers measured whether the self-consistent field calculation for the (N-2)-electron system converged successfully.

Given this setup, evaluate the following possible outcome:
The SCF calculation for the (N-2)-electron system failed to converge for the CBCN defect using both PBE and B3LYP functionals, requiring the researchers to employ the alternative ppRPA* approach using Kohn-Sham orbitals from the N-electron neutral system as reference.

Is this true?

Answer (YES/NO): YES